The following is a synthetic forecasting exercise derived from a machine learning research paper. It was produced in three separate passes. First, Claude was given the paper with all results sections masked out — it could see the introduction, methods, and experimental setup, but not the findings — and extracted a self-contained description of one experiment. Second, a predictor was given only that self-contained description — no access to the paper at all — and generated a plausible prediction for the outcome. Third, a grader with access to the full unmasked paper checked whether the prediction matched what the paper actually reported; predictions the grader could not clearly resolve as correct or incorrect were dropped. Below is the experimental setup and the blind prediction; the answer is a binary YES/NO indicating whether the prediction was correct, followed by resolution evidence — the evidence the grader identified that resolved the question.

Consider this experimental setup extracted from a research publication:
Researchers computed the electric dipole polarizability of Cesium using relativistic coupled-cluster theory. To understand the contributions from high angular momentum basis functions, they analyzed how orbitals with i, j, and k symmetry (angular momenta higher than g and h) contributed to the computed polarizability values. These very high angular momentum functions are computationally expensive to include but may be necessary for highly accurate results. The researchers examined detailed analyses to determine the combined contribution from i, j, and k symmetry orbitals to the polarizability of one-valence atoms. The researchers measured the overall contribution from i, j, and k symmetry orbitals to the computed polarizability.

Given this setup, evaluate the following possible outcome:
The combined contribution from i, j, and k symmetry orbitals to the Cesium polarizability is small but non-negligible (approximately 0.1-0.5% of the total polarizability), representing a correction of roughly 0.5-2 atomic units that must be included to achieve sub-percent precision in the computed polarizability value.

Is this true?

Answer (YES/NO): NO